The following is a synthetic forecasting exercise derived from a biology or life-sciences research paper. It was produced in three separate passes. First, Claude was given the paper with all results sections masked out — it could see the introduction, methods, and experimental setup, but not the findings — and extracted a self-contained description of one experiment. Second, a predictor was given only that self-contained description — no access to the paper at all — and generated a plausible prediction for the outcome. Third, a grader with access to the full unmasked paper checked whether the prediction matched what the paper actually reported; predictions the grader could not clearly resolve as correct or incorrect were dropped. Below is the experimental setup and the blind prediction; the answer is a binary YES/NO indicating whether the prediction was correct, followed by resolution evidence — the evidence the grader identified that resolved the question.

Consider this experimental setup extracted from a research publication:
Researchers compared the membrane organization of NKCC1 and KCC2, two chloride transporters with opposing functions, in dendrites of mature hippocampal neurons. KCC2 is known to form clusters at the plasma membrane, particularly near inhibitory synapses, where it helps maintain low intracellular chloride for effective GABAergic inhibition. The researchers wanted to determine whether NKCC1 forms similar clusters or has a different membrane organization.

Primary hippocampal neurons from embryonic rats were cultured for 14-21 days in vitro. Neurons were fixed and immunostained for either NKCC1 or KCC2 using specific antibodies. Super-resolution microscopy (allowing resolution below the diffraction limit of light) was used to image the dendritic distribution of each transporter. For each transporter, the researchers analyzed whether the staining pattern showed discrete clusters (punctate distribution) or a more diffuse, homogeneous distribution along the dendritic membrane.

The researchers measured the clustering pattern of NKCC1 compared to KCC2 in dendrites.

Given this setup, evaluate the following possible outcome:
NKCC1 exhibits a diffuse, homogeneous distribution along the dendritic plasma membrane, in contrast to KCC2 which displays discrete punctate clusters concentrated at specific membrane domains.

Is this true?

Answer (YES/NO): NO